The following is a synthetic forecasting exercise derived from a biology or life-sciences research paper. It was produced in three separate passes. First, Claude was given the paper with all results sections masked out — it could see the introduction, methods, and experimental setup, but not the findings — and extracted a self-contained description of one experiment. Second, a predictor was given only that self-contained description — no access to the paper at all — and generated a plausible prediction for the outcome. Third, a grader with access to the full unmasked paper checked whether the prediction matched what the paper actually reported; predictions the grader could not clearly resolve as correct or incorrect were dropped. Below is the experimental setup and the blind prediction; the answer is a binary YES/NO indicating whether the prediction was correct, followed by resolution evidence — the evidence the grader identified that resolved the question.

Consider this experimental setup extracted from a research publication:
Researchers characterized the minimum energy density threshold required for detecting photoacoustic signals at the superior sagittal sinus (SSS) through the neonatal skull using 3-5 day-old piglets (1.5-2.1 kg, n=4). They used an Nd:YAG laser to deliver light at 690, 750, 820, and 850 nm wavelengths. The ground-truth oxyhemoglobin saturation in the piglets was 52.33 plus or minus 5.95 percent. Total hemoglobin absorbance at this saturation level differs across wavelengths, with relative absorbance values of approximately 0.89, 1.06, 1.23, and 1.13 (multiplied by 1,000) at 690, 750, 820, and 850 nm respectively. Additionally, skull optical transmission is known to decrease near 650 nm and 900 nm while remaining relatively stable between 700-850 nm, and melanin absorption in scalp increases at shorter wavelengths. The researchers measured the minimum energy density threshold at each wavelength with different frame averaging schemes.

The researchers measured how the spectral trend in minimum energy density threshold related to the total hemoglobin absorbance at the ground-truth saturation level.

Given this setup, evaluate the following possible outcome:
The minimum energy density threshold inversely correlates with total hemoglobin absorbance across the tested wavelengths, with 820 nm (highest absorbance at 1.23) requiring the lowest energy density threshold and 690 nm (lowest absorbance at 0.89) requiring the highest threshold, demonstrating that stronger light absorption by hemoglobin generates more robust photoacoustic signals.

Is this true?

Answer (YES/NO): YES